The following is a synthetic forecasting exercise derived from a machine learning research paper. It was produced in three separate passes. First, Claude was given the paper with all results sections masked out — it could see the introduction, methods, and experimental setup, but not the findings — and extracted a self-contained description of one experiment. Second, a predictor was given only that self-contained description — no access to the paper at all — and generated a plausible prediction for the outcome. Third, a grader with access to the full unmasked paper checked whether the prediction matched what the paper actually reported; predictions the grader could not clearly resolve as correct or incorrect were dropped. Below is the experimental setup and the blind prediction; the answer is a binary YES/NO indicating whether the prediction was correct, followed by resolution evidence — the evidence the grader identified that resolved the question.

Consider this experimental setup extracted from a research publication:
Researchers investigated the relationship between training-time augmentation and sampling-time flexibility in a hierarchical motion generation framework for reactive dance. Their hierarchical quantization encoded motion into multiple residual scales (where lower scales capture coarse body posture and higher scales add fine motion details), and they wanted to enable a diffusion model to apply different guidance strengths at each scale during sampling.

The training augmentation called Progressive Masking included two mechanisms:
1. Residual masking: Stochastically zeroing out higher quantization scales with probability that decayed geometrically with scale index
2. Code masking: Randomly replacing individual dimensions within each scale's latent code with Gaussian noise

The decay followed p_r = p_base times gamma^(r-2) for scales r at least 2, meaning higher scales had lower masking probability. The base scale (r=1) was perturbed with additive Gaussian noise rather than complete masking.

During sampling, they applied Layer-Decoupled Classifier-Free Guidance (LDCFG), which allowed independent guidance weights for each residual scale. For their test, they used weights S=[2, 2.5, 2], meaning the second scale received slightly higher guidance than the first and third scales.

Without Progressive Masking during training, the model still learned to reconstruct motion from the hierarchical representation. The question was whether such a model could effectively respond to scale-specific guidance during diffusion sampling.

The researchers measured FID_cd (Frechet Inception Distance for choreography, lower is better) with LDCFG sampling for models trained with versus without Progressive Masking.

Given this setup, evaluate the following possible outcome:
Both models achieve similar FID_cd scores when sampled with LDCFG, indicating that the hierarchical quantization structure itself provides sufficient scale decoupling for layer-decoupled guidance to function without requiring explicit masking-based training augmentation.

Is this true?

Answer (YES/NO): NO